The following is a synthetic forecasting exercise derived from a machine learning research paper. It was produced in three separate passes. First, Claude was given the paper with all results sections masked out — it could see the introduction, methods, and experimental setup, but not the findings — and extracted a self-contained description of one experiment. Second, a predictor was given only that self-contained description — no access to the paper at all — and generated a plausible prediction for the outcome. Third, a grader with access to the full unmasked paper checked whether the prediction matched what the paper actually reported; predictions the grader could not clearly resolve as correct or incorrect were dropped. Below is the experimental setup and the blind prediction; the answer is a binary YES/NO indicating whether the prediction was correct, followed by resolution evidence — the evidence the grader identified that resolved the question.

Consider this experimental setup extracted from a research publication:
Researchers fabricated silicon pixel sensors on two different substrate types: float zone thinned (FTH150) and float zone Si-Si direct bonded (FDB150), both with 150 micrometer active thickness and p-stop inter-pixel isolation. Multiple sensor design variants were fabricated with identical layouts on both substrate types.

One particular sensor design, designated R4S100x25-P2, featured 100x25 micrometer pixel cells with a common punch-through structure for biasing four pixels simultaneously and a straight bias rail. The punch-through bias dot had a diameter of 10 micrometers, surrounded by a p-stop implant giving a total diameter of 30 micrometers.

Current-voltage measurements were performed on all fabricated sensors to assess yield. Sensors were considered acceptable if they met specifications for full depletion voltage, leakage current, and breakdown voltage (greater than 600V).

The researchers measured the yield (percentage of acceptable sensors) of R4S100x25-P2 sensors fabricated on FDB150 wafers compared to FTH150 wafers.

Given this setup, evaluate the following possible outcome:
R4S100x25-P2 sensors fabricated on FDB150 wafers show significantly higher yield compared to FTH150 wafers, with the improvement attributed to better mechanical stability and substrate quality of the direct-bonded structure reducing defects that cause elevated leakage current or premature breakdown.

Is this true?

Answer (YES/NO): NO